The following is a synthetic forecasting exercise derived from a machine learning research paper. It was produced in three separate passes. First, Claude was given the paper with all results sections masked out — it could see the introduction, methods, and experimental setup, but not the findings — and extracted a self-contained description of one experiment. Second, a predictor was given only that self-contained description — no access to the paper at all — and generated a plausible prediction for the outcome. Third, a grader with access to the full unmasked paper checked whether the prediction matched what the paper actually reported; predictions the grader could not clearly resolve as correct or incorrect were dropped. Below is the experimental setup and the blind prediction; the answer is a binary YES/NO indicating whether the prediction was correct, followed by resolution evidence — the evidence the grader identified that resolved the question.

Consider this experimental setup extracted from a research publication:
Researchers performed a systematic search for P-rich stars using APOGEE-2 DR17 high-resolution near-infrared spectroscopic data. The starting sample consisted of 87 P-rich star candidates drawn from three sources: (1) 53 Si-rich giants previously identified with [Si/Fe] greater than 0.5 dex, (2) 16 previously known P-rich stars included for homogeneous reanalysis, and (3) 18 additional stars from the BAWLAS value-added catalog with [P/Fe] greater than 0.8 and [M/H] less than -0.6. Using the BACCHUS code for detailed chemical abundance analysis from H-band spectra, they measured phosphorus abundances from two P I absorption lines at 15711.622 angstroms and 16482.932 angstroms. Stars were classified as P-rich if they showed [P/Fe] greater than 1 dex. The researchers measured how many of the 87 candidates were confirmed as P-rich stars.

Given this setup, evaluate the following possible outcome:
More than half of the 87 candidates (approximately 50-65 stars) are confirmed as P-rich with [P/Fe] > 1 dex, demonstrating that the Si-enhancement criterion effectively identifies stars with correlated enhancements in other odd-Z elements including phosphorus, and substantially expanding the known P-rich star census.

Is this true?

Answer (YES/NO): NO